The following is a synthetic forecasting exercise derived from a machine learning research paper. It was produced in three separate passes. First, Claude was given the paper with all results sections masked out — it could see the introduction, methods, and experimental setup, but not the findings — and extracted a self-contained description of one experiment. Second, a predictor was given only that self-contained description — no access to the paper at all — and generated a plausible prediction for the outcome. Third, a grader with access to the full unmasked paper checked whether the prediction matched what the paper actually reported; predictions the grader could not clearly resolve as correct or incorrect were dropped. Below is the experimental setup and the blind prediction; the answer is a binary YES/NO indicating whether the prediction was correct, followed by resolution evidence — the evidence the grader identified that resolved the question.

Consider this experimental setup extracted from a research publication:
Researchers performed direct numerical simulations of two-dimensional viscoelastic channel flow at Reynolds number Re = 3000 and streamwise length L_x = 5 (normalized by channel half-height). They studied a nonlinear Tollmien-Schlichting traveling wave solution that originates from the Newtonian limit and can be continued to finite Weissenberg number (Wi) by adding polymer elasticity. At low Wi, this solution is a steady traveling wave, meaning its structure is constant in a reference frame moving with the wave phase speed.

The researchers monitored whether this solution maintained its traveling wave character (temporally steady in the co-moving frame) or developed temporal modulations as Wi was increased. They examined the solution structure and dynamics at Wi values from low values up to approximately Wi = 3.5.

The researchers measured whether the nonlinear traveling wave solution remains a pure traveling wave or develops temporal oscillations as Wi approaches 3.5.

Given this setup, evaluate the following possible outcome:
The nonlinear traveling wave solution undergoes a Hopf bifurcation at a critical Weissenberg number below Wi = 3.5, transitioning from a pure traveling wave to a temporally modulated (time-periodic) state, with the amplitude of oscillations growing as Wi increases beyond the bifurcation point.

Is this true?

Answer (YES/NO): NO